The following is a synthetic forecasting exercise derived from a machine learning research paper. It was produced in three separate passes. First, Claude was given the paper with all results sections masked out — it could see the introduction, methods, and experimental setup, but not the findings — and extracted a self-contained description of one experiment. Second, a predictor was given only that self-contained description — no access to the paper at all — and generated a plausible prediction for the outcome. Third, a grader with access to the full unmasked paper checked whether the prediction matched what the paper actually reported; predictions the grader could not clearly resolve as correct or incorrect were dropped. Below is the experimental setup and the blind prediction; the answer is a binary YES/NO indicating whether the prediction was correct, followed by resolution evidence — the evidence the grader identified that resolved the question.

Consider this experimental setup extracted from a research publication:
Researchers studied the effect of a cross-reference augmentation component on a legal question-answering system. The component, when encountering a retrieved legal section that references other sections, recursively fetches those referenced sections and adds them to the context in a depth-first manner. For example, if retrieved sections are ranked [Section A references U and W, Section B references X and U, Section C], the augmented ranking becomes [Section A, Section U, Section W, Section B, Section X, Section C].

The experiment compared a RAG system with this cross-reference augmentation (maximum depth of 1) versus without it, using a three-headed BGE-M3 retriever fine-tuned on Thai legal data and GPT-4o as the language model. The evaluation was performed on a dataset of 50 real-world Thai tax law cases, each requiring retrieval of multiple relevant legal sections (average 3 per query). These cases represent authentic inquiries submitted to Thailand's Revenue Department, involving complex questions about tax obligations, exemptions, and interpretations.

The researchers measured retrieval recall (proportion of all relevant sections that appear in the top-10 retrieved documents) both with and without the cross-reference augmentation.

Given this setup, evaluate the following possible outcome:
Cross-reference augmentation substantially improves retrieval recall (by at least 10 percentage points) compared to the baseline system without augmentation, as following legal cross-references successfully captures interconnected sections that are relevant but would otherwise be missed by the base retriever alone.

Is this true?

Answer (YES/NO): YES